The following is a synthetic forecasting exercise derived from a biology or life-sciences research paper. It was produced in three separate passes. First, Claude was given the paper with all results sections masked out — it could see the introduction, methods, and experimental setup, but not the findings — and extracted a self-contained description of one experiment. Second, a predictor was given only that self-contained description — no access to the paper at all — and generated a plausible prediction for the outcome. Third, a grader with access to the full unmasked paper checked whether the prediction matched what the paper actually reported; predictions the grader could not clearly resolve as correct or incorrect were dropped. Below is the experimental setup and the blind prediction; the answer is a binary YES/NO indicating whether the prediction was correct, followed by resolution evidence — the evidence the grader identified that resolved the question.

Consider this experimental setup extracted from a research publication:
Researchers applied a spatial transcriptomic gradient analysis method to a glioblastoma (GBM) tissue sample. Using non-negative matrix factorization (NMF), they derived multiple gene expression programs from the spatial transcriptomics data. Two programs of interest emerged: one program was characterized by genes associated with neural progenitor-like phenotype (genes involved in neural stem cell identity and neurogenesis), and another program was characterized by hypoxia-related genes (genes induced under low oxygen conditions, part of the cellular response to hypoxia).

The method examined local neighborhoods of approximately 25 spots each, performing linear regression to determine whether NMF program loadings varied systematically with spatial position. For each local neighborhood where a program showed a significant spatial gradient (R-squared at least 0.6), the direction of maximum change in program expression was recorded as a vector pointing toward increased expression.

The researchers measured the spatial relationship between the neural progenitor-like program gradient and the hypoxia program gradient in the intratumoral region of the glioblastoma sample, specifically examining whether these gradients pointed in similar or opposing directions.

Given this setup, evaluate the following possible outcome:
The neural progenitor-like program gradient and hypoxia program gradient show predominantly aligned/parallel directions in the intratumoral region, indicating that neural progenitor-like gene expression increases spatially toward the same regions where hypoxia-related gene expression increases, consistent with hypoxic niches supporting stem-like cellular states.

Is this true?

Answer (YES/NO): NO